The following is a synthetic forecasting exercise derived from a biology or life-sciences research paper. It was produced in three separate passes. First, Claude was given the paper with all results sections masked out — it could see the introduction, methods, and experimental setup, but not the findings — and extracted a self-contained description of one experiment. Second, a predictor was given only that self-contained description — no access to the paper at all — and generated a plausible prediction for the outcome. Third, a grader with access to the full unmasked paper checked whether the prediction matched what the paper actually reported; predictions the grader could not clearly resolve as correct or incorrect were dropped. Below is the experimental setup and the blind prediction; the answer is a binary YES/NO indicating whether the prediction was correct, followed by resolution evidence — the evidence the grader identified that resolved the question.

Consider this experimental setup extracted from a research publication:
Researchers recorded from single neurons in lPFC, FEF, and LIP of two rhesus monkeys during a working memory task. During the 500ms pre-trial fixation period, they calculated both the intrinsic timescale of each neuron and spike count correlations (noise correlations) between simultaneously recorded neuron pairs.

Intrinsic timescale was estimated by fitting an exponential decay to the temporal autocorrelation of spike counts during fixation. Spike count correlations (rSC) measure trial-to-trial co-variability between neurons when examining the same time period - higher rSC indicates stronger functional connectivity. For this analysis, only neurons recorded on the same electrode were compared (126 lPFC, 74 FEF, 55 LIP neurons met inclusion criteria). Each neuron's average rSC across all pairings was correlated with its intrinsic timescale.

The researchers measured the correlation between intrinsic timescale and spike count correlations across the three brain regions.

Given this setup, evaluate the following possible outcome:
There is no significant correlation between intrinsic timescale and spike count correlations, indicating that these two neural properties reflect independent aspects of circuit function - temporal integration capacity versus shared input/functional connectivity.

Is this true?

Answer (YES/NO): NO